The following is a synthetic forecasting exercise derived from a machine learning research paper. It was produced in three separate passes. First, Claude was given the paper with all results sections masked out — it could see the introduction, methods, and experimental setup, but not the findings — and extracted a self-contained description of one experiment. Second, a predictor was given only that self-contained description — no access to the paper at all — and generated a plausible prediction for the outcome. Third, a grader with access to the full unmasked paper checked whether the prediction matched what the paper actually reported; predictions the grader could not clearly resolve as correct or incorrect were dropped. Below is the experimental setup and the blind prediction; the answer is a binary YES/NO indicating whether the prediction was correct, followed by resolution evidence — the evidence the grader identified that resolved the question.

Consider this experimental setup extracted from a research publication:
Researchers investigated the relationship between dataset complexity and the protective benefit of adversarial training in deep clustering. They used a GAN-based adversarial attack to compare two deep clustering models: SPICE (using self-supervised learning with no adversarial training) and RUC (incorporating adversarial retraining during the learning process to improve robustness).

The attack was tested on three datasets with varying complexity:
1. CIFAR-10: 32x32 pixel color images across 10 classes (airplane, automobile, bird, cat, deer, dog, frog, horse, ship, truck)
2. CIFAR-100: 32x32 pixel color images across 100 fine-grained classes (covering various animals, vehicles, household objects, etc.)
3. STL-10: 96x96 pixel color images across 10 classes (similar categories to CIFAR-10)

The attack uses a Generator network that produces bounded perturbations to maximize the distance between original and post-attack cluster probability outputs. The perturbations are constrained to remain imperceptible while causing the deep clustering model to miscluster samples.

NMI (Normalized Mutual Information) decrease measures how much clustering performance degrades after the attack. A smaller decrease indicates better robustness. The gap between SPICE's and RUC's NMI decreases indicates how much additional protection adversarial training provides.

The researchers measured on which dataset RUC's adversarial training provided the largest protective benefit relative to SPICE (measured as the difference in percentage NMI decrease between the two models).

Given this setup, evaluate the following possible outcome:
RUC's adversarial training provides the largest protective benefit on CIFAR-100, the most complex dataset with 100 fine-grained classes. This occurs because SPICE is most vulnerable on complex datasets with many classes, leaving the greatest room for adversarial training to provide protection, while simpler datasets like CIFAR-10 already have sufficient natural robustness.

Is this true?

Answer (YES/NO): YES